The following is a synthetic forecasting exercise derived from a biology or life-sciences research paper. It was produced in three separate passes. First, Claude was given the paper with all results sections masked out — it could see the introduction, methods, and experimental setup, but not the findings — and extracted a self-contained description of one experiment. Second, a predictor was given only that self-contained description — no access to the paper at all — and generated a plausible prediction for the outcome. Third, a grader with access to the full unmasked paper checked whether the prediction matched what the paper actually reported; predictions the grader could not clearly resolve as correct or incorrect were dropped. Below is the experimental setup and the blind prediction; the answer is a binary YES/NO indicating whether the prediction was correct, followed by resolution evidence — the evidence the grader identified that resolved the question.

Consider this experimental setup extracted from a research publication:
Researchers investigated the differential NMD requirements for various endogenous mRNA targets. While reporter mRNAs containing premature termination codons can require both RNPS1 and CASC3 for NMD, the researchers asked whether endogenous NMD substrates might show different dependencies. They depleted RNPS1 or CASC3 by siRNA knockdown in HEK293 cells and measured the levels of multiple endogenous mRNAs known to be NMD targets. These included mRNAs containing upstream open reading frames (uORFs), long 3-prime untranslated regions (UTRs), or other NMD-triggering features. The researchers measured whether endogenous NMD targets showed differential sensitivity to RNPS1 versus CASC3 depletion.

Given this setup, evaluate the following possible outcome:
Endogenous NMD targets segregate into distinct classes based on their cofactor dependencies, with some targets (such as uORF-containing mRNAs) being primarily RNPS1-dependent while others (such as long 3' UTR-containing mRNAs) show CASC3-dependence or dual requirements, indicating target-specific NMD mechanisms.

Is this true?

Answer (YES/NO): NO